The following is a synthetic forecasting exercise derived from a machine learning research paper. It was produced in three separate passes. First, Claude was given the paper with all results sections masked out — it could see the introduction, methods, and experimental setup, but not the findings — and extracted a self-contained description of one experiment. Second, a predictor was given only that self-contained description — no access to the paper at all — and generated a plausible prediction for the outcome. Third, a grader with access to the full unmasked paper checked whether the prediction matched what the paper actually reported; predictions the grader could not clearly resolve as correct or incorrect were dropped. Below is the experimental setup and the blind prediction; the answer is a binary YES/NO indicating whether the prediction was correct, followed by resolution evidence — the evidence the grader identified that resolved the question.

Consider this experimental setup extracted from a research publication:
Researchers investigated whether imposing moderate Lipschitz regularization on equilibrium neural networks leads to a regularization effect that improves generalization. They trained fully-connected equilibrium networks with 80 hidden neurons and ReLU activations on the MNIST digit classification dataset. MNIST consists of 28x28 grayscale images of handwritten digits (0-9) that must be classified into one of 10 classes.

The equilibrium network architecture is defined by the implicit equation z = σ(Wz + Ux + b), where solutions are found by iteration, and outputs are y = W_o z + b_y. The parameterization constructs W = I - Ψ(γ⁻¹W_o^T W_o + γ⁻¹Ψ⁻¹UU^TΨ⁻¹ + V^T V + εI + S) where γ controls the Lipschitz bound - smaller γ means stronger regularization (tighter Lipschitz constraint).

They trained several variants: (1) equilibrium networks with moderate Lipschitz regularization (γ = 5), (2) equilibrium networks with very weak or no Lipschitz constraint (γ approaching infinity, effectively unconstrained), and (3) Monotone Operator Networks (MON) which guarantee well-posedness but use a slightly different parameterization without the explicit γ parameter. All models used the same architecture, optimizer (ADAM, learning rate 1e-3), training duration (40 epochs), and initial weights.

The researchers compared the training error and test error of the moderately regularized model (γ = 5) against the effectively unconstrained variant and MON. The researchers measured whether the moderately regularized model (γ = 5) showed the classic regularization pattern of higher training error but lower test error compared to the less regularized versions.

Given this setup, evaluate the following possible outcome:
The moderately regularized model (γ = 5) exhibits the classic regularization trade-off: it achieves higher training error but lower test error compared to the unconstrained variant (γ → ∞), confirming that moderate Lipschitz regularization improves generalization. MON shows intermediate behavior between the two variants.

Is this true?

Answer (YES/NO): NO